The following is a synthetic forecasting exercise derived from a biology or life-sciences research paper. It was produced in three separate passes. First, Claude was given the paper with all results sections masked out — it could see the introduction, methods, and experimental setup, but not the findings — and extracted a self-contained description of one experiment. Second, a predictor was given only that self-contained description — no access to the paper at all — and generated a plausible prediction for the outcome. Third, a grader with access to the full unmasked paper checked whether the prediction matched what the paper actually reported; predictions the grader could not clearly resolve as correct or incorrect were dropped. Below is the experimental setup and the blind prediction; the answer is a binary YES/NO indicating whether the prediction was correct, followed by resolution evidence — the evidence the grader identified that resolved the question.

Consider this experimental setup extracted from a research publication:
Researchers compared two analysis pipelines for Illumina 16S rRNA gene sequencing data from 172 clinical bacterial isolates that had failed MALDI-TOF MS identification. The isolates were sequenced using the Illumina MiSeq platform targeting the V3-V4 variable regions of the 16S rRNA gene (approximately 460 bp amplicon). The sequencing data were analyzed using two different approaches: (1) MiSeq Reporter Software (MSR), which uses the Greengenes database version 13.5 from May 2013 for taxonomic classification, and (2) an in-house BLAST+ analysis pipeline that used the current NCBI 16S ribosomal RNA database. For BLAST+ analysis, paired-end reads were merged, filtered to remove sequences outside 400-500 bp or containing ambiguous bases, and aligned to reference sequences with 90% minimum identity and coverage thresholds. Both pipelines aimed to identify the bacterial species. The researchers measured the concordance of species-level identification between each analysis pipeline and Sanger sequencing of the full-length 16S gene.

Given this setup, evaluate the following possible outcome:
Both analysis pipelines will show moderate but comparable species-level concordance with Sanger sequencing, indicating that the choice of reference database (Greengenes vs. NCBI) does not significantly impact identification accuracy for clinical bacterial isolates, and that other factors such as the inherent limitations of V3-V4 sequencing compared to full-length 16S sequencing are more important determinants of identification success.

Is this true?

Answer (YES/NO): NO